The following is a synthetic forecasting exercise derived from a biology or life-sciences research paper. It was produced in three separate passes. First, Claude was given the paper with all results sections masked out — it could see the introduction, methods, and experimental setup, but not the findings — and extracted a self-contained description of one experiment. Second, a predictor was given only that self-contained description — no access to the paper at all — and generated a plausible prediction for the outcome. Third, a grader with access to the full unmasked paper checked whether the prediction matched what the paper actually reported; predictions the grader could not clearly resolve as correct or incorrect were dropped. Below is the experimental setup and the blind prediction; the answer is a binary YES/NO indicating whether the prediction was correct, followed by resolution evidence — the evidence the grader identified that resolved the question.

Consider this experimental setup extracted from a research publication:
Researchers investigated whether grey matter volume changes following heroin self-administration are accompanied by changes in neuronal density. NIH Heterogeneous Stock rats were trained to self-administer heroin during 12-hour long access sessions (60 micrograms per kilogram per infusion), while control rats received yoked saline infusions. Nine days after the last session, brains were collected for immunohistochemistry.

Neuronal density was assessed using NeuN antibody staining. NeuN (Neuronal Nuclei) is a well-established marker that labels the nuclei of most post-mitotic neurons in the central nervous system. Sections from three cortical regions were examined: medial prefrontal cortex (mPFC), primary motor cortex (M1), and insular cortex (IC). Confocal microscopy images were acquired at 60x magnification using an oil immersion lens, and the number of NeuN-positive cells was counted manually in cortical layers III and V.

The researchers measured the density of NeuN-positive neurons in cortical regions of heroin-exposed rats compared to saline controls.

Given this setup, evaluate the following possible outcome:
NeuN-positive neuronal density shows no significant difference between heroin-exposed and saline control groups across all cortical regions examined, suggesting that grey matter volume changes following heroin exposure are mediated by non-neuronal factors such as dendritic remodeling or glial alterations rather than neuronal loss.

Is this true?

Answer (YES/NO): YES